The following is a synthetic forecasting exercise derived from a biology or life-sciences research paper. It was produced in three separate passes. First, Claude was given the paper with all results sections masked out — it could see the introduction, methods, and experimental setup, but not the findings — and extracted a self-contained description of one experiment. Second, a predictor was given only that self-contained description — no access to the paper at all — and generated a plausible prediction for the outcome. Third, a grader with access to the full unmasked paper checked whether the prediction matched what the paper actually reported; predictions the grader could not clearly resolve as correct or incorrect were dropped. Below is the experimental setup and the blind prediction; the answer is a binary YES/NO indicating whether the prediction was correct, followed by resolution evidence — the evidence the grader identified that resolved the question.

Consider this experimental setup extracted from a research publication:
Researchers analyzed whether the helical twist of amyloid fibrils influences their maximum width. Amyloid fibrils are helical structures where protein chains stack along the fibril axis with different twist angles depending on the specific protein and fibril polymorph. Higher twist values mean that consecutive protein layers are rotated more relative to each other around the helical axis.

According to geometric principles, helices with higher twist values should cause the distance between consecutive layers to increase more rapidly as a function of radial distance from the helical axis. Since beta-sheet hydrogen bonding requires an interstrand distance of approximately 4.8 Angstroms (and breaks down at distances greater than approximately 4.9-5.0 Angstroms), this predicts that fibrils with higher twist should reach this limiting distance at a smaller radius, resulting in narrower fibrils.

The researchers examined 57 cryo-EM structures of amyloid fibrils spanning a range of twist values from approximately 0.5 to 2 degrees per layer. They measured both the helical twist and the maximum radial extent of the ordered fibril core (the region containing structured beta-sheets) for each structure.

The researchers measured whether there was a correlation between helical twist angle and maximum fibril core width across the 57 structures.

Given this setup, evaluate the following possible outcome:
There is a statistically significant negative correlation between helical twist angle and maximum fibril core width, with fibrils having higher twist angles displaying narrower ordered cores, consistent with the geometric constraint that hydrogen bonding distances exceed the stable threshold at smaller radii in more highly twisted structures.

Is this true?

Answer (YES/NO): YES